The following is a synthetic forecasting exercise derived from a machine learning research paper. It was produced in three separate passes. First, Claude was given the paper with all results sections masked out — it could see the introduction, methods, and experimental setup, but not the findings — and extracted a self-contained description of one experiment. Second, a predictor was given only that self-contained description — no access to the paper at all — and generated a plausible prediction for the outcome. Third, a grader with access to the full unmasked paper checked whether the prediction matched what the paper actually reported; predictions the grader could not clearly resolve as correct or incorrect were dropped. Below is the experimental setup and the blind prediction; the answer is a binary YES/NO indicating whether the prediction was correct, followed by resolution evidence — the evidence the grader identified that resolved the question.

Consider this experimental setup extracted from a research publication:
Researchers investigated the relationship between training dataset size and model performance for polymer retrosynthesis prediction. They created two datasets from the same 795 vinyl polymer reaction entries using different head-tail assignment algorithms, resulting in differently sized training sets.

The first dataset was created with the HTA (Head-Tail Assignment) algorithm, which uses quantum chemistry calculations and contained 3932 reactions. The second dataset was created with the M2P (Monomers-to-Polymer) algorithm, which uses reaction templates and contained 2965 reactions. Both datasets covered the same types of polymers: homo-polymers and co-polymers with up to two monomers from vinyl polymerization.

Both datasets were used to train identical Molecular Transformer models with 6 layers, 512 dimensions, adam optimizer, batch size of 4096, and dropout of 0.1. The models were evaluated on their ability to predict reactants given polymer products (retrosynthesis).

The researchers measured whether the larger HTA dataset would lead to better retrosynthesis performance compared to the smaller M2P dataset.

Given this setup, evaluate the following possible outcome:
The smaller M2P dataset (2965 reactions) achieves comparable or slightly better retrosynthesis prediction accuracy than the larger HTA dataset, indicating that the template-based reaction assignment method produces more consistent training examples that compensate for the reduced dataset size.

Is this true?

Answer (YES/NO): YES